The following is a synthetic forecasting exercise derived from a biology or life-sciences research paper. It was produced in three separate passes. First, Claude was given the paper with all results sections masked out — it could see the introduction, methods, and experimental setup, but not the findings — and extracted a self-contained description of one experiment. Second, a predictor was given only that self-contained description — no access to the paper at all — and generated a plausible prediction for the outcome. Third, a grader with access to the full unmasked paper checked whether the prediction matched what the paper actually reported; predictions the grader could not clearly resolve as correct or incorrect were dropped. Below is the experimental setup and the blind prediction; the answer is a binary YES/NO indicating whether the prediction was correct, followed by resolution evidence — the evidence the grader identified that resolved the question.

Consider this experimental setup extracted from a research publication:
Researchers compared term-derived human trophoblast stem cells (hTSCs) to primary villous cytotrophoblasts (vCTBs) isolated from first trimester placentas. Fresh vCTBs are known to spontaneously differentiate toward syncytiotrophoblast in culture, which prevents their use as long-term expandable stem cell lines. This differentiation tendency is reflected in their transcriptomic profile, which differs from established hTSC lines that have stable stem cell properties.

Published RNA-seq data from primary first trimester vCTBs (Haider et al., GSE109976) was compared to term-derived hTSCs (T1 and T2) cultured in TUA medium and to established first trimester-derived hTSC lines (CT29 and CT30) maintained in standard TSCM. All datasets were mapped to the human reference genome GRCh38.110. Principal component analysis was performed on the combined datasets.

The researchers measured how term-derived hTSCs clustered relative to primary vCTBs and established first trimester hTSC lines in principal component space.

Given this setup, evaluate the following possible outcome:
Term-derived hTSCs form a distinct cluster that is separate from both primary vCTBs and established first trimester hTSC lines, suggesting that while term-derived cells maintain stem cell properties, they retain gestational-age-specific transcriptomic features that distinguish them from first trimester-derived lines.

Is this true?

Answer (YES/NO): NO